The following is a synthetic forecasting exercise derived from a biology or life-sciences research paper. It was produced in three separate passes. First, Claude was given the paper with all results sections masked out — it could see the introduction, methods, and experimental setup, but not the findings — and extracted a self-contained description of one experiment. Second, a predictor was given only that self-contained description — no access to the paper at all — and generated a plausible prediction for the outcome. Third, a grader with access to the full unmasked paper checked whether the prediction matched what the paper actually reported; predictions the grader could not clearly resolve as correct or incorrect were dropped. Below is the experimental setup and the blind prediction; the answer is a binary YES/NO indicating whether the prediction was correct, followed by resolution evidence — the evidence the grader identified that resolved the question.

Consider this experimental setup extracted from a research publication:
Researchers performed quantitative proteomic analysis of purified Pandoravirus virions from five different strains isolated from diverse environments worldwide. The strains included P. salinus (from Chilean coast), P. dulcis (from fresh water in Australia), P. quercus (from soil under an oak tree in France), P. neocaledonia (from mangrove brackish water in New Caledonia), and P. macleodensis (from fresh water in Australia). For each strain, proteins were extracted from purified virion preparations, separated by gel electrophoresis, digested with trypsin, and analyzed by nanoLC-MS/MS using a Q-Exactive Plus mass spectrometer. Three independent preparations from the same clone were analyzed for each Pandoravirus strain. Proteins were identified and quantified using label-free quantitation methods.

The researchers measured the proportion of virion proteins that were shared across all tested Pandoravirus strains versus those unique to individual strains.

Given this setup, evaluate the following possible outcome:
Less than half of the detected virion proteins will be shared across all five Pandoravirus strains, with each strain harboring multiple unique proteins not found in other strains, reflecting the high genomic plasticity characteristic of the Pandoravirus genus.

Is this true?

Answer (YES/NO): NO